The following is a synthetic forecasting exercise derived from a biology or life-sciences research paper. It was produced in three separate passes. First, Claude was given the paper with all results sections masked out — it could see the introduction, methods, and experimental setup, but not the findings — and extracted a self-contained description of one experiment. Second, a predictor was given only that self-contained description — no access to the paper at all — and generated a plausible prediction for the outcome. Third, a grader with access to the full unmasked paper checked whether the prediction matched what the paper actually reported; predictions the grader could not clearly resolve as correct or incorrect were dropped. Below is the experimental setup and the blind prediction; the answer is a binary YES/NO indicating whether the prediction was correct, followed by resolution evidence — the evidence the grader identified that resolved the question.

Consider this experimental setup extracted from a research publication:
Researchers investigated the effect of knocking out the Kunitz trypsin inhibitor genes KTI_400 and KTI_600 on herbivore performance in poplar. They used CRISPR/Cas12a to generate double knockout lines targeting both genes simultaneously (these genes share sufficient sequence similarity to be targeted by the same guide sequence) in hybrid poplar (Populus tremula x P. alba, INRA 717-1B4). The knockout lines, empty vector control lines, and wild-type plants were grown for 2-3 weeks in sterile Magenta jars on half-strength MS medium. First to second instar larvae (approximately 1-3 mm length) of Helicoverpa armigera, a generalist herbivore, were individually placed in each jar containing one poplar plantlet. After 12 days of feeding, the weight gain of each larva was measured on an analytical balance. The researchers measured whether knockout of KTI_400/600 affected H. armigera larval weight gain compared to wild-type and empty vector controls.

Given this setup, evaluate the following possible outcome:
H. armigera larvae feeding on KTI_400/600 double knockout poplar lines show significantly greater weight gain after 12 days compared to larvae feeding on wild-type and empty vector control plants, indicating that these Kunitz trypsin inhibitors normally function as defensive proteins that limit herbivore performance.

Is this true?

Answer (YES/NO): YES